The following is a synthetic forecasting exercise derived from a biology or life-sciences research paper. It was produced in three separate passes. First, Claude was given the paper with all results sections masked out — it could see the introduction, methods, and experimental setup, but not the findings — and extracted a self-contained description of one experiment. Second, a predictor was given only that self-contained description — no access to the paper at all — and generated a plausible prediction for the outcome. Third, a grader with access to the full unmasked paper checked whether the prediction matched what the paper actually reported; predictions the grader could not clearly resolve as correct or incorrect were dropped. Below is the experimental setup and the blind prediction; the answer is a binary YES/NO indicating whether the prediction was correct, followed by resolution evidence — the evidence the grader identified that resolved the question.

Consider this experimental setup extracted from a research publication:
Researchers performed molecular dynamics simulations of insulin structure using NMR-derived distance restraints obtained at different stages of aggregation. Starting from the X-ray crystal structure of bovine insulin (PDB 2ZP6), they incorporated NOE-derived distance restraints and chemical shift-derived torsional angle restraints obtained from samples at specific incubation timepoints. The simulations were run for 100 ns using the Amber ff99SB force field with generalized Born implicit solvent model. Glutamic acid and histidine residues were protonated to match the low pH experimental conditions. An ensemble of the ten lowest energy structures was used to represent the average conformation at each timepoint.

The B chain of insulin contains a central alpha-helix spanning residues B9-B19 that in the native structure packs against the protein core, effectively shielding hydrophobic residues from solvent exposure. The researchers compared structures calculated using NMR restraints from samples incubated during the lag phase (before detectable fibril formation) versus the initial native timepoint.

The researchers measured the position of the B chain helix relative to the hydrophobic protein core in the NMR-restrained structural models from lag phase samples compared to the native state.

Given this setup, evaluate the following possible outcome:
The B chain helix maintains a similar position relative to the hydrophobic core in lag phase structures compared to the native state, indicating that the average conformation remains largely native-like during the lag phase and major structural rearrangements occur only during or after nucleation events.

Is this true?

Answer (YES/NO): NO